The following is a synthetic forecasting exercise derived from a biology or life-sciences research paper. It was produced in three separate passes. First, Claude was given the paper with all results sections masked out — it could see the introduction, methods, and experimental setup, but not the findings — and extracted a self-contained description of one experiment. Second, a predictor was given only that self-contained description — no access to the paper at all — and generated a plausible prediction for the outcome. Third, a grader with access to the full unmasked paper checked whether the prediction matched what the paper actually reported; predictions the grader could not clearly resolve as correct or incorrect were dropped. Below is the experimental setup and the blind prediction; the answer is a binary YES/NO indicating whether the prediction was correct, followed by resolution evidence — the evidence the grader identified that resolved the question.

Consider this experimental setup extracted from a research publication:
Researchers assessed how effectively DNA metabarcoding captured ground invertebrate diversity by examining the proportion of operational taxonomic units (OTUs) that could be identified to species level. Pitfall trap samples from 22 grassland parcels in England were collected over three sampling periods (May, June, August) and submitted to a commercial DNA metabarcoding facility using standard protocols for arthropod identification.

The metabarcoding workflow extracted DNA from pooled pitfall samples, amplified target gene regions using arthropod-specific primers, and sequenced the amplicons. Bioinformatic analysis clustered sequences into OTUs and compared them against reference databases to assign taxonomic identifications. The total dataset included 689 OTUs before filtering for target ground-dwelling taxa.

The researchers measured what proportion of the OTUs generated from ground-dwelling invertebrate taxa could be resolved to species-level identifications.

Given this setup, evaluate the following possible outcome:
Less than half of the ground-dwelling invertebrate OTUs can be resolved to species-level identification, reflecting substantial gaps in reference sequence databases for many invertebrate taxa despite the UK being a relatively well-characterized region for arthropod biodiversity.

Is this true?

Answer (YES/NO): NO